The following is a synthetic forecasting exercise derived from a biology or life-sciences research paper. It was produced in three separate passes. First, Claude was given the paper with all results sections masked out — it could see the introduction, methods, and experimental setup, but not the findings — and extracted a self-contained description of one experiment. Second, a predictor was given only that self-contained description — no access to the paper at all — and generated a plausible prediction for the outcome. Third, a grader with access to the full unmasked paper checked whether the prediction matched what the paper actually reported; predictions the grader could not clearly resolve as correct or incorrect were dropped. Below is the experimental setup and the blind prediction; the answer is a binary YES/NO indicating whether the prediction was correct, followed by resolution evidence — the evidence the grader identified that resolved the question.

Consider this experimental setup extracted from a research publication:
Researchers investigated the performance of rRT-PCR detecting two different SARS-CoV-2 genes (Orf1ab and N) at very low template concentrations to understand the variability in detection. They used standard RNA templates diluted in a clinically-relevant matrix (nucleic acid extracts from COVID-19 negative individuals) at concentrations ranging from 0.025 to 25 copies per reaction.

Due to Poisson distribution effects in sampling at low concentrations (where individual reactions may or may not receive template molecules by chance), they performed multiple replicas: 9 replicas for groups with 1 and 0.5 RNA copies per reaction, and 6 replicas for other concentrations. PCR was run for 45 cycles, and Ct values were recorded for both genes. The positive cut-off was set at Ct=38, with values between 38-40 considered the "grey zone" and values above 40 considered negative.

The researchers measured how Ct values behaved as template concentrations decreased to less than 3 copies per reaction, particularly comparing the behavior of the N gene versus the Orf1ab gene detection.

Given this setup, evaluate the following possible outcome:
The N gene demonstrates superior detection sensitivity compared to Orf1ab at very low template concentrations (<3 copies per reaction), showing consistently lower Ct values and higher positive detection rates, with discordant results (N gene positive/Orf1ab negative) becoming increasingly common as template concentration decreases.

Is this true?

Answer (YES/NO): NO